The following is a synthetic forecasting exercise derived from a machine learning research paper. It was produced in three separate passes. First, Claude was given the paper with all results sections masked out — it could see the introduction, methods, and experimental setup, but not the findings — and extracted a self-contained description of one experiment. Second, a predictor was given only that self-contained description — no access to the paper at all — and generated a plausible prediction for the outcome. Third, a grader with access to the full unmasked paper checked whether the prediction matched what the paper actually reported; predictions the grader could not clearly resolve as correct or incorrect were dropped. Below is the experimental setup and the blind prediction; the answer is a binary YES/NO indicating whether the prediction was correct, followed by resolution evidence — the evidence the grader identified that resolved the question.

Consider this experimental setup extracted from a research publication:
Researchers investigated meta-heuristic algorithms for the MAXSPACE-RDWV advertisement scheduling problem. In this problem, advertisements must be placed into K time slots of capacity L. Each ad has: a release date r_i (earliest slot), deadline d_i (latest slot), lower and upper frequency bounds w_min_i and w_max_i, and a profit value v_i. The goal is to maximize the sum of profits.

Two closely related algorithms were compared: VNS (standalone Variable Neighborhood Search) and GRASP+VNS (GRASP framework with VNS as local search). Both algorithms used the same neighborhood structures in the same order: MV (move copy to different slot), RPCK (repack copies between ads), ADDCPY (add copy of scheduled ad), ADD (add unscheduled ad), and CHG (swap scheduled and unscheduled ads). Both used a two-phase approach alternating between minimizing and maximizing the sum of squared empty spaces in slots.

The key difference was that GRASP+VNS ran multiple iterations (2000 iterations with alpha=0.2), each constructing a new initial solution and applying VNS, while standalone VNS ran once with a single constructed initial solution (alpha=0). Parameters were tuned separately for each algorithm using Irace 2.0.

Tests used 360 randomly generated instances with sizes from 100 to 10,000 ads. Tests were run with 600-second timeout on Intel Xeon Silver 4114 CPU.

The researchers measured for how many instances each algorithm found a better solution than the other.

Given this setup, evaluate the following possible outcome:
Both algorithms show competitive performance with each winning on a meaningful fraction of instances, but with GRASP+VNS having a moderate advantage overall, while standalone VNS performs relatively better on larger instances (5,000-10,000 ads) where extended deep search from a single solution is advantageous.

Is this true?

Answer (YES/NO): NO